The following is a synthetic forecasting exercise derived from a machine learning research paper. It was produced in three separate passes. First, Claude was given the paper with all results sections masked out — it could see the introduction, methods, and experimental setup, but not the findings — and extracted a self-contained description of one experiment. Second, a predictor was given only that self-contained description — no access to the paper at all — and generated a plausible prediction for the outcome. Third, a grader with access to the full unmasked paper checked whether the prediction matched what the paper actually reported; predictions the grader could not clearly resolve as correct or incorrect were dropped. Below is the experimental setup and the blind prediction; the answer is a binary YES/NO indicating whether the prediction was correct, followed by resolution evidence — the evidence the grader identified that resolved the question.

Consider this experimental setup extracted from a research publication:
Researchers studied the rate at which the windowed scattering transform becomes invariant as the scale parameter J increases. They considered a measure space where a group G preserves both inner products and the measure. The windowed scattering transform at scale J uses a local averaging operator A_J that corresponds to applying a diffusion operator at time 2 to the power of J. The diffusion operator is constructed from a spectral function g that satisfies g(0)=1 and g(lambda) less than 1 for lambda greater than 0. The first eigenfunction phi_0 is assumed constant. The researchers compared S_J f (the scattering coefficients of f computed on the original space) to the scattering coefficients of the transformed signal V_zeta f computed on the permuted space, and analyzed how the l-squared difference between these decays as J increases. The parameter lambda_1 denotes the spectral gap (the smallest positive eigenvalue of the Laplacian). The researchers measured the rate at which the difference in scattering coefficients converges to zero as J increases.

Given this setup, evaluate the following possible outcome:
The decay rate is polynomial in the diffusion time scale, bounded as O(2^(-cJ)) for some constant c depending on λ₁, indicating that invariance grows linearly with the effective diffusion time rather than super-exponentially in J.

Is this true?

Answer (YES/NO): NO